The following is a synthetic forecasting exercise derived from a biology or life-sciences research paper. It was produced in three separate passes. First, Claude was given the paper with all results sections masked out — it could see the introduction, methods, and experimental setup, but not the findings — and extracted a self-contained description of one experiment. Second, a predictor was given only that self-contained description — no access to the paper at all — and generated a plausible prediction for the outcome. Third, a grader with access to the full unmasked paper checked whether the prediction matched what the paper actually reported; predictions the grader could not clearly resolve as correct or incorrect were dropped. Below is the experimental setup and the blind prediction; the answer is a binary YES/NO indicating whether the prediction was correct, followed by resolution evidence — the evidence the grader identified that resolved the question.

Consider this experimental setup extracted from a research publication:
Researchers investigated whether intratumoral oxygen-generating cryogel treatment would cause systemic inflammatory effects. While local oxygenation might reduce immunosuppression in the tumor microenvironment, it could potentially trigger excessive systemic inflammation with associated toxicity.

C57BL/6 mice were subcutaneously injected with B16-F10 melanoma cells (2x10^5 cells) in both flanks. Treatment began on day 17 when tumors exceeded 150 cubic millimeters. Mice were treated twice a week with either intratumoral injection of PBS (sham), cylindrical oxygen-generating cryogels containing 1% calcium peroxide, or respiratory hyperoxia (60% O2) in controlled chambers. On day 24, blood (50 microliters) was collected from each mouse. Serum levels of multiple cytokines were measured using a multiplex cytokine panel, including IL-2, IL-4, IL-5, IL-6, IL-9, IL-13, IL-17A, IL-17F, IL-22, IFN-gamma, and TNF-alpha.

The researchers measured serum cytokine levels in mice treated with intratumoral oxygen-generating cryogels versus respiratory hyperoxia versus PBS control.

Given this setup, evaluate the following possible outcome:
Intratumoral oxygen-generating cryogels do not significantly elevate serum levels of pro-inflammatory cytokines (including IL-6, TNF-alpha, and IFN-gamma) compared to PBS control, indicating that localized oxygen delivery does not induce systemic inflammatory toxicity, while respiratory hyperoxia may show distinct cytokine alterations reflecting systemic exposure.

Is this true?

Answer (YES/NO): NO